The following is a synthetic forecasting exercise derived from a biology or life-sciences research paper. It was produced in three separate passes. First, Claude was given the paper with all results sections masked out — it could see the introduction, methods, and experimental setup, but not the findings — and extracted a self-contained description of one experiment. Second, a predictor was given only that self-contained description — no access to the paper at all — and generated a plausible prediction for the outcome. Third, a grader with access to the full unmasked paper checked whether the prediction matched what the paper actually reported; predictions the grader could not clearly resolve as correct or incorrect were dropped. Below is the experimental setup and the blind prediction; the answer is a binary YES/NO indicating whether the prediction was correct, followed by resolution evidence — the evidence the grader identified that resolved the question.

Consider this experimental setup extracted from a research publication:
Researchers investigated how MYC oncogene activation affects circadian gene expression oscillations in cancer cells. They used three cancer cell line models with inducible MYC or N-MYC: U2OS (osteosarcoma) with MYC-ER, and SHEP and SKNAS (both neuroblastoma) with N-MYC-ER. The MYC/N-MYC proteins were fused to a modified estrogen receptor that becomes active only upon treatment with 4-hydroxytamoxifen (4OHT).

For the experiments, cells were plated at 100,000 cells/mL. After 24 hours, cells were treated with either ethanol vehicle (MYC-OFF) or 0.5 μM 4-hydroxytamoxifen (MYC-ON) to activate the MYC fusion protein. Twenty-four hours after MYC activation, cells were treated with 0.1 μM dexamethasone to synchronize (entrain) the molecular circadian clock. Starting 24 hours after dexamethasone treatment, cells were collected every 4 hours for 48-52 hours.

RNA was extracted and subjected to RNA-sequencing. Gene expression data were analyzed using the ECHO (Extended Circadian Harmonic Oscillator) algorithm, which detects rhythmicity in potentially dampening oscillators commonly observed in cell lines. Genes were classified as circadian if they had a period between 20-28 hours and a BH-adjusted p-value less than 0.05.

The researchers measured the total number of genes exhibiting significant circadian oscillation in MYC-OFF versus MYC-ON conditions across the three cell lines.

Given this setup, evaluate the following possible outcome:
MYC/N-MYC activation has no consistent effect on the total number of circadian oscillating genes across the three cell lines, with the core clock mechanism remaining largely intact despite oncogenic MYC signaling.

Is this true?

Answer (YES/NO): NO